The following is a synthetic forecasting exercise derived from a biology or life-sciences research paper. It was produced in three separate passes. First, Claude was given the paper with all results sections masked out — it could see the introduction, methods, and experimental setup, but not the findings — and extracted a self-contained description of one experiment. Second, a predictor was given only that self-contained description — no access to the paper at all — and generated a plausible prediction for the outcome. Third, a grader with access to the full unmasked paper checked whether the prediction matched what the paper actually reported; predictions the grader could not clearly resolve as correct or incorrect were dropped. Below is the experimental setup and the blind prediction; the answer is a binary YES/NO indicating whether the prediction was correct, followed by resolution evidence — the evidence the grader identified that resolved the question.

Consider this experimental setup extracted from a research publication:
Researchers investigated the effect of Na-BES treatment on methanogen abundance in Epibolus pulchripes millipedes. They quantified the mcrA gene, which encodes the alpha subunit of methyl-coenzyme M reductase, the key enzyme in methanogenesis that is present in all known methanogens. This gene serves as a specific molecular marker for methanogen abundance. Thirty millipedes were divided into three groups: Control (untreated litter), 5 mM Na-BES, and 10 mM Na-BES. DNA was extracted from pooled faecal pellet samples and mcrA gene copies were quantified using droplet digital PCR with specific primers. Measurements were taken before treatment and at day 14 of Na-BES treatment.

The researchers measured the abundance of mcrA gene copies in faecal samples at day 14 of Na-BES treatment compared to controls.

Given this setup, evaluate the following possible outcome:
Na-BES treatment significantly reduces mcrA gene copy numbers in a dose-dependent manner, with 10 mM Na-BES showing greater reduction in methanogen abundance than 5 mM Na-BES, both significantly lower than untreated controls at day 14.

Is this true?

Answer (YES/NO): NO